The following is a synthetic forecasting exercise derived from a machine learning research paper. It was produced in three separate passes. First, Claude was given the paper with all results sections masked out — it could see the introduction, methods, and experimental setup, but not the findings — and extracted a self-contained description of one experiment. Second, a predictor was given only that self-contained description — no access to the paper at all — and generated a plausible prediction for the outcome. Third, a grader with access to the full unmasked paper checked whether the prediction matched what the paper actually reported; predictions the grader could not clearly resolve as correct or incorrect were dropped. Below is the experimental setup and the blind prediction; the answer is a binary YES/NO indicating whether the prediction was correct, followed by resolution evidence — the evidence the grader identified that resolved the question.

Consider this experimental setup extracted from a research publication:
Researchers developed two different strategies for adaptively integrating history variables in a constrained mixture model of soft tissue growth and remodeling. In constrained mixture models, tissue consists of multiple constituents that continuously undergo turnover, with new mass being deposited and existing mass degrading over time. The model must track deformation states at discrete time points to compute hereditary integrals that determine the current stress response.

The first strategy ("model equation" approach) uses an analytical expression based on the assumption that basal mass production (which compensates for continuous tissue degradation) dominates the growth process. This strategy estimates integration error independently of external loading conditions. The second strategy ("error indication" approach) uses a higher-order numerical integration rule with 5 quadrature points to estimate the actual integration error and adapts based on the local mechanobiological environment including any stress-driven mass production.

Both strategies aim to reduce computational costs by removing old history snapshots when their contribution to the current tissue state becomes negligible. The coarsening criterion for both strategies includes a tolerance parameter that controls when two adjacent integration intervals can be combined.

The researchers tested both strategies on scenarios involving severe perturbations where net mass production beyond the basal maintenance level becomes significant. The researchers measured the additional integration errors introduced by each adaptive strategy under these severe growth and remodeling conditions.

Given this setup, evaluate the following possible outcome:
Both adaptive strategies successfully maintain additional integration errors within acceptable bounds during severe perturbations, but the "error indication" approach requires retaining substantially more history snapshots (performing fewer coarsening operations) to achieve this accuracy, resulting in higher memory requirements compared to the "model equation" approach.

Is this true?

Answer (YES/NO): NO